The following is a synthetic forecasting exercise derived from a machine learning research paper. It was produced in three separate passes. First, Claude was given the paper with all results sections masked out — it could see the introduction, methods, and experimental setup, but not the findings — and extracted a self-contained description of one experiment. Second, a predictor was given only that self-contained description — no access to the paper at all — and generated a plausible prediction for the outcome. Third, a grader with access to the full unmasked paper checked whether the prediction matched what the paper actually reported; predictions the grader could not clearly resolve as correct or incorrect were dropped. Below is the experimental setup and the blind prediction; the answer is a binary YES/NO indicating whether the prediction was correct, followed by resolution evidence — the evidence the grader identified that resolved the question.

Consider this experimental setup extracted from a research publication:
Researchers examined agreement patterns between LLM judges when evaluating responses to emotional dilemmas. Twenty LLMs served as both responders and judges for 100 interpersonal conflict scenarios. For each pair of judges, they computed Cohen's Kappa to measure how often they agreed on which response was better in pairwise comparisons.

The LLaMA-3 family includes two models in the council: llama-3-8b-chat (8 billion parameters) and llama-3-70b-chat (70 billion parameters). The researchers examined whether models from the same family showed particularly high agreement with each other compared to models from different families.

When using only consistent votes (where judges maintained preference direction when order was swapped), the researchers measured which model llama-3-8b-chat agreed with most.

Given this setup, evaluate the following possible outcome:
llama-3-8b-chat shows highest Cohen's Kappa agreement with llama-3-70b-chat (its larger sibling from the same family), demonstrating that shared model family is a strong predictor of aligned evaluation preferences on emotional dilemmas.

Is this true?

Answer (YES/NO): YES